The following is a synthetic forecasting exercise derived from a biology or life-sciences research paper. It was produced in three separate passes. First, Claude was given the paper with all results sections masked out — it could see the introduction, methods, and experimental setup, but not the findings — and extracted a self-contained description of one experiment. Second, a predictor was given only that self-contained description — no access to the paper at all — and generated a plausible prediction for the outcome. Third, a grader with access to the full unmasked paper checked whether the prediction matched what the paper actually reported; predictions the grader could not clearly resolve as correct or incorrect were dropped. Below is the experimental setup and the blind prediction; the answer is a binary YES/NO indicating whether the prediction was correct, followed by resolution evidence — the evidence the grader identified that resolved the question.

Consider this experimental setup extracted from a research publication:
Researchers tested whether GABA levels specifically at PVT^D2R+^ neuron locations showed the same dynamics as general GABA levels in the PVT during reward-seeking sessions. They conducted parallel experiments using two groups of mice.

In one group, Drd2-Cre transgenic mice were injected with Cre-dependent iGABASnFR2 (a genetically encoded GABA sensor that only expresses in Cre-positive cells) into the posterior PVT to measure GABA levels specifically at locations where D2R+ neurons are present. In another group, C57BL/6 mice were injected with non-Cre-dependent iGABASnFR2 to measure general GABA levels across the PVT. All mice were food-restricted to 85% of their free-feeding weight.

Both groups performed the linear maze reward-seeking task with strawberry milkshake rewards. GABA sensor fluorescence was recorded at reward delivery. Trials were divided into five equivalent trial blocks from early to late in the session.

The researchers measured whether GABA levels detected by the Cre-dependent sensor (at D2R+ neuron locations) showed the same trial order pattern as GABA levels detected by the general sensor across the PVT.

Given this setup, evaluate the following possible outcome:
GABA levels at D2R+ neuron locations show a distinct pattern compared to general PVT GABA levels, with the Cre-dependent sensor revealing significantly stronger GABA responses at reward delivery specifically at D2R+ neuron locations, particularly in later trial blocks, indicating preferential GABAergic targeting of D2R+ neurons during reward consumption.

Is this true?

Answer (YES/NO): NO